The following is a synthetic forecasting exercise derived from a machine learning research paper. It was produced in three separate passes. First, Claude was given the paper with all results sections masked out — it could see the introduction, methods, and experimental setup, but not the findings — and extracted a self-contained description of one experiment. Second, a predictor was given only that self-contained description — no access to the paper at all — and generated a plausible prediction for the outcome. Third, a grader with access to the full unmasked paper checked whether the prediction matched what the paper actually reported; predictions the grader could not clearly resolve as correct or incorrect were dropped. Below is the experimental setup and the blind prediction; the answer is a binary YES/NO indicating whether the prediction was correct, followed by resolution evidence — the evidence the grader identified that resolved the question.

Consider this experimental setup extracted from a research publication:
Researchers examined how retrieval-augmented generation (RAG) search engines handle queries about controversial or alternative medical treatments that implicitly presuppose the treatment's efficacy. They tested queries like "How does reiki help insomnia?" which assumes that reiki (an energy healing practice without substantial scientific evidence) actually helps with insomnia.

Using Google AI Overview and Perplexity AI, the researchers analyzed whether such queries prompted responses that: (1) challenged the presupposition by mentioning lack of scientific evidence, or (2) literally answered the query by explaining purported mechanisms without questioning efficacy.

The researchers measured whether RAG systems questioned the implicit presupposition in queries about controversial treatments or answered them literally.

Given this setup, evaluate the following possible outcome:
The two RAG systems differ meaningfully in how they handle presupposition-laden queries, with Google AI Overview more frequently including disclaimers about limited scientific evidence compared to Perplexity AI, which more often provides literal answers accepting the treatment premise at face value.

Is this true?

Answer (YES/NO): NO